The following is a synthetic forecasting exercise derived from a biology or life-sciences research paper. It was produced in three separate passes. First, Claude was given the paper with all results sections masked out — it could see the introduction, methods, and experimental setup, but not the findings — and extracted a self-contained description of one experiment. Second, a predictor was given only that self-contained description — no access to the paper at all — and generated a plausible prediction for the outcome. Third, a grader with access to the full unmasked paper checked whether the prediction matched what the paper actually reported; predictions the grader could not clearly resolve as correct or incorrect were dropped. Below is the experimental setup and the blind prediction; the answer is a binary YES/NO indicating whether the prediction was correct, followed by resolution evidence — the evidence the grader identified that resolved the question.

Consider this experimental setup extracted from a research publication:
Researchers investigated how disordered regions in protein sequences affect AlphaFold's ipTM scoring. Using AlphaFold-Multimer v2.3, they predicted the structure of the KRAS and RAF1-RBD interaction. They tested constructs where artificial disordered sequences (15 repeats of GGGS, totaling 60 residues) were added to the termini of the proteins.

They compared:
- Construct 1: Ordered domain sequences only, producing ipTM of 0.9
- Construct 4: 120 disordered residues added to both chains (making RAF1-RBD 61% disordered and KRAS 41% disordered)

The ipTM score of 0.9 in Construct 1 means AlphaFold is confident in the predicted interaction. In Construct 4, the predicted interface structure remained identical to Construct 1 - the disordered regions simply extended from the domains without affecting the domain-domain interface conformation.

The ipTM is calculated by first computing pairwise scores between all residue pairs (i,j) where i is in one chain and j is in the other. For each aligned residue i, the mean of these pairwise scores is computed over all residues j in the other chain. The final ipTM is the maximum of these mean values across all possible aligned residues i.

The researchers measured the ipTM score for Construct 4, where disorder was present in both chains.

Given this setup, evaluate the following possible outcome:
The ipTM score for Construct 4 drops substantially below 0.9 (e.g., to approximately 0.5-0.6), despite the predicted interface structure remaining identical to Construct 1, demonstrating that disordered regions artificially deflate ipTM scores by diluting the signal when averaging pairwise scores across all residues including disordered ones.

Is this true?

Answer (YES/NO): YES